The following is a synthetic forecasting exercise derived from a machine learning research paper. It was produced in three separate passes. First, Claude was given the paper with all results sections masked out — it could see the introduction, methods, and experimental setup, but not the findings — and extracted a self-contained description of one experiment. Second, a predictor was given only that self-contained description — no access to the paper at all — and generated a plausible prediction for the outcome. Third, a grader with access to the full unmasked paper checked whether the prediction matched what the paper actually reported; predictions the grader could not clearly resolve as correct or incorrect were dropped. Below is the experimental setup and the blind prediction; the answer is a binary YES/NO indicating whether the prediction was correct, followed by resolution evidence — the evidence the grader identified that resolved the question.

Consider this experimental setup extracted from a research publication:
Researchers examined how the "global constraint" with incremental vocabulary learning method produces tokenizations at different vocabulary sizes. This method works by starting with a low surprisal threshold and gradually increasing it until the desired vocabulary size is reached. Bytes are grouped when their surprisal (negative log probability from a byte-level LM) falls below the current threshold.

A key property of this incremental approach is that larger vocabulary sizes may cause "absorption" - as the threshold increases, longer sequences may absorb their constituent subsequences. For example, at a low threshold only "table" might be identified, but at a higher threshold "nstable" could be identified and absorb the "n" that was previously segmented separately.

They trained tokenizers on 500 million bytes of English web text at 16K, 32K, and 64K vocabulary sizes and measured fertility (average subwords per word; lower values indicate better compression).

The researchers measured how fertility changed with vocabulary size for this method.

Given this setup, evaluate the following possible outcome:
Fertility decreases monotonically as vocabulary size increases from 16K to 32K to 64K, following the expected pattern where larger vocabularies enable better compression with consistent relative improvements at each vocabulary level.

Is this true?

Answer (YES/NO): NO